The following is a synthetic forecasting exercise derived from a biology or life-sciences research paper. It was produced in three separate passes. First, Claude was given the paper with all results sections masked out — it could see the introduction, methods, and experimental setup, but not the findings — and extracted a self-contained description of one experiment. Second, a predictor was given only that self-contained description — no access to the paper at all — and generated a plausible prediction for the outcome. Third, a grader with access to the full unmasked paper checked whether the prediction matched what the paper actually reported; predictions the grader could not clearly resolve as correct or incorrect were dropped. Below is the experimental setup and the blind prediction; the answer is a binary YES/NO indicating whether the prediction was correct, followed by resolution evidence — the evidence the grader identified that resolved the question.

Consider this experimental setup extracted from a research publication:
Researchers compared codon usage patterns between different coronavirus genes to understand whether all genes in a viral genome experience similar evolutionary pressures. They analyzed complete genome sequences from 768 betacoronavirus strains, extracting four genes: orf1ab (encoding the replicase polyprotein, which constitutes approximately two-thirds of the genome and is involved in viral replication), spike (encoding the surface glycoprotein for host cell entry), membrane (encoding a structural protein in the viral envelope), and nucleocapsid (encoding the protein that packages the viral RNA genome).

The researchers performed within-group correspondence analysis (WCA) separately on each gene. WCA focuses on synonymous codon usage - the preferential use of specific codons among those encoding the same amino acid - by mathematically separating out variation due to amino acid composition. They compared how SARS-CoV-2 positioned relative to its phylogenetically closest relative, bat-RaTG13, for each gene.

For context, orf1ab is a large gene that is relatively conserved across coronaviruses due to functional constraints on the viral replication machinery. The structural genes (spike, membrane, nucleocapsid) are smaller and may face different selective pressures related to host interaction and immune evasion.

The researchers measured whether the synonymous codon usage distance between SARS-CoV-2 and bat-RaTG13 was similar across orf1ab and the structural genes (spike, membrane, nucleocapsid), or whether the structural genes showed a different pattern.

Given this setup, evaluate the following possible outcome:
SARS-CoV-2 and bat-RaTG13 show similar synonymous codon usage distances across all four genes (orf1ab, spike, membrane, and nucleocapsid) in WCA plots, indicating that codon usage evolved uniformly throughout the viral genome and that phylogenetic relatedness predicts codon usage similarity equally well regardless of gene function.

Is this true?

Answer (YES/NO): NO